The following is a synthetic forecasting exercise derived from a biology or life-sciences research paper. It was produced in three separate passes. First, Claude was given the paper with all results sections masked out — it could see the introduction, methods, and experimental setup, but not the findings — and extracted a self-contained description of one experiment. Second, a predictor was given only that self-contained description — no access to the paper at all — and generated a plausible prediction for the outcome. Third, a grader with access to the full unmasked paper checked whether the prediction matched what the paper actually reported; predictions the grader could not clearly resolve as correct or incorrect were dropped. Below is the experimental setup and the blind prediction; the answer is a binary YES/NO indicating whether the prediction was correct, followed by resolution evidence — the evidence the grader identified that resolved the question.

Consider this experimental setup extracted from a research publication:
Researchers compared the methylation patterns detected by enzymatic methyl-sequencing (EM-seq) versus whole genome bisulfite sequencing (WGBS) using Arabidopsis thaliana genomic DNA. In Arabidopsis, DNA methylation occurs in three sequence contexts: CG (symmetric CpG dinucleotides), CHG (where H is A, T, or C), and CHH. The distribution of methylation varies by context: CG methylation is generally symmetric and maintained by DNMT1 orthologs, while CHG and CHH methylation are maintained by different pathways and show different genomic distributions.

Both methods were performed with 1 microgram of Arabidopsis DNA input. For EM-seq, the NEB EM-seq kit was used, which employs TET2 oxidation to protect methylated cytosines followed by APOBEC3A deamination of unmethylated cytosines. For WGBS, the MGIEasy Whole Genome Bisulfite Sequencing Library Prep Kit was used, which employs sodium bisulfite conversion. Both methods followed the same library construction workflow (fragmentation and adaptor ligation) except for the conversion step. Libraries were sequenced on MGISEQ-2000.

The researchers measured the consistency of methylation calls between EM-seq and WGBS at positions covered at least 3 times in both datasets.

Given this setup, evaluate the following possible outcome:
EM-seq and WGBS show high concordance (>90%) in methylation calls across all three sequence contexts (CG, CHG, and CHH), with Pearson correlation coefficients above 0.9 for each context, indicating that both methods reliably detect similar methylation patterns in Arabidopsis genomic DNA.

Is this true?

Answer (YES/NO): NO